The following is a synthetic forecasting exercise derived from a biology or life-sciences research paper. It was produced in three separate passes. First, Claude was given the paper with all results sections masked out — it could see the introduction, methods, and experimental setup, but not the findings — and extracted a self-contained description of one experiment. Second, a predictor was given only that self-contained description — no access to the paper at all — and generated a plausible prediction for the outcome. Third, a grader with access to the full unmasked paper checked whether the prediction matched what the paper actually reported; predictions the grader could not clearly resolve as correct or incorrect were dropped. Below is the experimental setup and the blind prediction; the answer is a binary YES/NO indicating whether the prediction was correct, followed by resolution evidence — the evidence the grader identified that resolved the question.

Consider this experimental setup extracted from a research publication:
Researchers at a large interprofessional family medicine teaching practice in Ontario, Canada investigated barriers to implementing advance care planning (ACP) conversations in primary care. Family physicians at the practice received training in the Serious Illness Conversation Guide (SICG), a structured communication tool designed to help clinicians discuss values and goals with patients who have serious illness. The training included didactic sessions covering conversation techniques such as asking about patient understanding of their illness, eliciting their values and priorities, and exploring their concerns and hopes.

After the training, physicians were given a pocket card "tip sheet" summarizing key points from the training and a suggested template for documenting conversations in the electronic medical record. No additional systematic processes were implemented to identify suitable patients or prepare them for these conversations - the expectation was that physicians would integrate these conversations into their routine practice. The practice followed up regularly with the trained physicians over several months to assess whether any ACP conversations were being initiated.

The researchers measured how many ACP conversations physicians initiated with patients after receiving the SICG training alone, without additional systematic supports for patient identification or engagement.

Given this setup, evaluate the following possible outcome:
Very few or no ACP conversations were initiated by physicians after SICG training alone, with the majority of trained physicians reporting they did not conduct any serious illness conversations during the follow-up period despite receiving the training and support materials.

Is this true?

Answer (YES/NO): YES